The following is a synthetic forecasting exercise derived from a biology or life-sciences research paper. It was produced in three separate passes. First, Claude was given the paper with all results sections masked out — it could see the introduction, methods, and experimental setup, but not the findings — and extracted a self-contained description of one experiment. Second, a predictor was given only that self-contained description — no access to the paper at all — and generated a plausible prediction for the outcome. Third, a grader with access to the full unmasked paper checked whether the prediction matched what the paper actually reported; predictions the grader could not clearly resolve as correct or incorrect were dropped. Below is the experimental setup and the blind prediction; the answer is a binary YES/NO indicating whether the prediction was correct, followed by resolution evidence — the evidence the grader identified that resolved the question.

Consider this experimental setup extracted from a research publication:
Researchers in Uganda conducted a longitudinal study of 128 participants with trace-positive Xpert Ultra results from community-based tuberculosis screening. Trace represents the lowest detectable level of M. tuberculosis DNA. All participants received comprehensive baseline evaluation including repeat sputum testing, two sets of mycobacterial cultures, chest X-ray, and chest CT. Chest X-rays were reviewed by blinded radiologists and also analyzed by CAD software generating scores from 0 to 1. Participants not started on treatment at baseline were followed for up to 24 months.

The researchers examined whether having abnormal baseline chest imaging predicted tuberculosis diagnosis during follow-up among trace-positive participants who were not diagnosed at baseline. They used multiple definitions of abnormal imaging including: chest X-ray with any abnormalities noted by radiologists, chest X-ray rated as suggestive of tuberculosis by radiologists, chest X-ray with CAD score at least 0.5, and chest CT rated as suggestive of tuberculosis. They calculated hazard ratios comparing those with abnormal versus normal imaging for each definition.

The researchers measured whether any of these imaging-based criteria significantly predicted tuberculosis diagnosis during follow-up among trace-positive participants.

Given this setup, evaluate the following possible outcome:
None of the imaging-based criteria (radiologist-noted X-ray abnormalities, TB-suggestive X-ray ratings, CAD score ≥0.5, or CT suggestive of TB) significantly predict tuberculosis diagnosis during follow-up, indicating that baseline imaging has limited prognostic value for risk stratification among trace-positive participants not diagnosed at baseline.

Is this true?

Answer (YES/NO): NO